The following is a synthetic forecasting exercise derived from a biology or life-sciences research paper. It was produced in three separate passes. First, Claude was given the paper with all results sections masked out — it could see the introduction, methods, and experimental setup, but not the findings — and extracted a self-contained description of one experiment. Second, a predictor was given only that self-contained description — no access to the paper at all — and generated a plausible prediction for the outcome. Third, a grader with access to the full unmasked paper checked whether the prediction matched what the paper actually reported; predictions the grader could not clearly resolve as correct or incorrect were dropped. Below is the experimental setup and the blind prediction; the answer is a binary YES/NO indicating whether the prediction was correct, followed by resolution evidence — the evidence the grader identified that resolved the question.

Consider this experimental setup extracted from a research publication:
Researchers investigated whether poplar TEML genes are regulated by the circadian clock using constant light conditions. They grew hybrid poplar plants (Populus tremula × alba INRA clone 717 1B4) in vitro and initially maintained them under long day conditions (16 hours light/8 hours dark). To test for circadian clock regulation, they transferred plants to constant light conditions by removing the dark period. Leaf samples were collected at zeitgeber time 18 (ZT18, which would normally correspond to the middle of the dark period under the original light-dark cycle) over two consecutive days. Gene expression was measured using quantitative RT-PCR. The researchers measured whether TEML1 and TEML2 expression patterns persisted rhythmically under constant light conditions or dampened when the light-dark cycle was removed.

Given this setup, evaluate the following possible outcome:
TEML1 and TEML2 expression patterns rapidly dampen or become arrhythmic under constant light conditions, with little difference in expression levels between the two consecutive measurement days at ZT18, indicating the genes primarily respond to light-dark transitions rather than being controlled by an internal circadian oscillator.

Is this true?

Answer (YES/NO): NO